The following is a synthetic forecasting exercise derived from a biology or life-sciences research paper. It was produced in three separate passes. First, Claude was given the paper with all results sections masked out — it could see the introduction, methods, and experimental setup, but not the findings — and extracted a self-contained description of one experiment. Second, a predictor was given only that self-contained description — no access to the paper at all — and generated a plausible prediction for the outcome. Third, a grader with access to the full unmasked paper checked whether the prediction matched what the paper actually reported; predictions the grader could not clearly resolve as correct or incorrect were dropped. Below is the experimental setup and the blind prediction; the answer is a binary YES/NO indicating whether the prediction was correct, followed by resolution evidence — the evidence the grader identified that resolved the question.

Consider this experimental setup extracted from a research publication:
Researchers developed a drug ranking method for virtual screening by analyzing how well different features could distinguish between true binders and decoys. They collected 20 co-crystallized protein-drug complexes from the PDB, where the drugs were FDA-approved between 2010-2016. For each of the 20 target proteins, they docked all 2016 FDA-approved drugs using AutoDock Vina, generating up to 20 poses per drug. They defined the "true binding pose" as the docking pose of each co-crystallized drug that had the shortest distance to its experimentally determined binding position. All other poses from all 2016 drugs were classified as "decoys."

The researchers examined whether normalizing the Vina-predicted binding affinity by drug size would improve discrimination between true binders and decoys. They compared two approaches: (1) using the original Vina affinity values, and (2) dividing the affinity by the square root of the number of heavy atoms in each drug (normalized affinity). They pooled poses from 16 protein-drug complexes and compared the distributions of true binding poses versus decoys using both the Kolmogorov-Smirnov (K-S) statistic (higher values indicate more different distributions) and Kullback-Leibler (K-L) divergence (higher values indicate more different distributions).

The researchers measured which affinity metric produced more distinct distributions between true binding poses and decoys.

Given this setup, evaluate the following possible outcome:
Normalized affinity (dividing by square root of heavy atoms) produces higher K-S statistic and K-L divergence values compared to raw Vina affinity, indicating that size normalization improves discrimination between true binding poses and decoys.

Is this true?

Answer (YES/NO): NO